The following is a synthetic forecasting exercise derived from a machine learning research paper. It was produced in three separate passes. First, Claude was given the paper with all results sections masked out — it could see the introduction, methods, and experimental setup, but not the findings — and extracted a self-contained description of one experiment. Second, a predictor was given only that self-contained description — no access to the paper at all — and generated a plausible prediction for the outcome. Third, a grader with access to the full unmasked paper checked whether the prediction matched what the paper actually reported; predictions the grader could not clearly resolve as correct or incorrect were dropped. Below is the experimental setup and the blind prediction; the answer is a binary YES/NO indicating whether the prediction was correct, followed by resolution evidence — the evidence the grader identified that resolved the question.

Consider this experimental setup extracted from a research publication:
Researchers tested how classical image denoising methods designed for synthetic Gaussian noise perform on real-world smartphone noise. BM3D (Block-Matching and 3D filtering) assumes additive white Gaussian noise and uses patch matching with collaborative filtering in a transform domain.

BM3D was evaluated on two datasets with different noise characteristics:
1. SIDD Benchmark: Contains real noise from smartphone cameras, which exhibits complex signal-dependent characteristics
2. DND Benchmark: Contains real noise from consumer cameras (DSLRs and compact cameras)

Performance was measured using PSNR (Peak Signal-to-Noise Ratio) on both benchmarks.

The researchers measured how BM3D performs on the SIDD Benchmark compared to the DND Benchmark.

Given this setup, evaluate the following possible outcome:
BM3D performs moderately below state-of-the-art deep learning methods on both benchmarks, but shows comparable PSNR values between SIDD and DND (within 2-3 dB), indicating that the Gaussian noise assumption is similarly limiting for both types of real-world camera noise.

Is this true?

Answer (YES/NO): NO